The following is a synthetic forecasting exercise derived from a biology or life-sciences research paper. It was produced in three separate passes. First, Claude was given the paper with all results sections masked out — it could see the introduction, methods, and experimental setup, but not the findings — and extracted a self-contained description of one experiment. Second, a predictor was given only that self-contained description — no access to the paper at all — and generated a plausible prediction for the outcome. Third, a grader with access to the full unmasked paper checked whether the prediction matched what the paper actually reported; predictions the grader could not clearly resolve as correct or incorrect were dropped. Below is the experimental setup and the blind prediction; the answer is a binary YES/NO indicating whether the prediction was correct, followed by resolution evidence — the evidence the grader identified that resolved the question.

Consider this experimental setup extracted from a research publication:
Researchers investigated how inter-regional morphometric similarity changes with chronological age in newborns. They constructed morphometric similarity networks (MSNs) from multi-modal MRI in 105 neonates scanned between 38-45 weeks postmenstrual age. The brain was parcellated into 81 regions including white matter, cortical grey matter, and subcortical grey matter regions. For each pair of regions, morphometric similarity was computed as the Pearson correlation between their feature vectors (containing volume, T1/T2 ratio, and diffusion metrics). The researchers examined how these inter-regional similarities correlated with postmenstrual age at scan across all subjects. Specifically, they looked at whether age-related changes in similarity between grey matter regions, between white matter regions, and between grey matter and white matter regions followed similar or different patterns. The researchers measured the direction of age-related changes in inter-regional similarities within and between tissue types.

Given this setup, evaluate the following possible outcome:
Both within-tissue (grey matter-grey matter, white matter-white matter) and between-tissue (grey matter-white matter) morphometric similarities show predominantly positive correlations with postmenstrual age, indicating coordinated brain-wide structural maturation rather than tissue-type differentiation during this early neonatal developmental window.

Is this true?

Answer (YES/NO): NO